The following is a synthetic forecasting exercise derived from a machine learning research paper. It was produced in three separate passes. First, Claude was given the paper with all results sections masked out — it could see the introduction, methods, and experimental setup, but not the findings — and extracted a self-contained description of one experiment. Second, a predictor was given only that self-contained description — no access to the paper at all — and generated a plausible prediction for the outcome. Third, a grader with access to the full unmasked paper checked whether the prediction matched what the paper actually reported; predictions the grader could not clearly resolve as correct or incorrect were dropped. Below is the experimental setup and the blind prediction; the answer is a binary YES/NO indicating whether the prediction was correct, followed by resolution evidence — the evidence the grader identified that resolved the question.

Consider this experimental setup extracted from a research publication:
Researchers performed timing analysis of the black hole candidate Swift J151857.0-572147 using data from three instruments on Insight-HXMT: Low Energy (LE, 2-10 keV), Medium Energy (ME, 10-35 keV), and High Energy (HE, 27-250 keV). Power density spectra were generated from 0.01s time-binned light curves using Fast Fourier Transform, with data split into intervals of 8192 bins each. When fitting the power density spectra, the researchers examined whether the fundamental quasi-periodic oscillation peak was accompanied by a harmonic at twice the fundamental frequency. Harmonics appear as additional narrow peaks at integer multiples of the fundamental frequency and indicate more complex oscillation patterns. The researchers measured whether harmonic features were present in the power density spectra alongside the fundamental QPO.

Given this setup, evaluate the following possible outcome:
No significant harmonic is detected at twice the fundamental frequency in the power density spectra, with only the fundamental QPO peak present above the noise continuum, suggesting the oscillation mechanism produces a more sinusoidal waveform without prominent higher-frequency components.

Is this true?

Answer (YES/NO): NO